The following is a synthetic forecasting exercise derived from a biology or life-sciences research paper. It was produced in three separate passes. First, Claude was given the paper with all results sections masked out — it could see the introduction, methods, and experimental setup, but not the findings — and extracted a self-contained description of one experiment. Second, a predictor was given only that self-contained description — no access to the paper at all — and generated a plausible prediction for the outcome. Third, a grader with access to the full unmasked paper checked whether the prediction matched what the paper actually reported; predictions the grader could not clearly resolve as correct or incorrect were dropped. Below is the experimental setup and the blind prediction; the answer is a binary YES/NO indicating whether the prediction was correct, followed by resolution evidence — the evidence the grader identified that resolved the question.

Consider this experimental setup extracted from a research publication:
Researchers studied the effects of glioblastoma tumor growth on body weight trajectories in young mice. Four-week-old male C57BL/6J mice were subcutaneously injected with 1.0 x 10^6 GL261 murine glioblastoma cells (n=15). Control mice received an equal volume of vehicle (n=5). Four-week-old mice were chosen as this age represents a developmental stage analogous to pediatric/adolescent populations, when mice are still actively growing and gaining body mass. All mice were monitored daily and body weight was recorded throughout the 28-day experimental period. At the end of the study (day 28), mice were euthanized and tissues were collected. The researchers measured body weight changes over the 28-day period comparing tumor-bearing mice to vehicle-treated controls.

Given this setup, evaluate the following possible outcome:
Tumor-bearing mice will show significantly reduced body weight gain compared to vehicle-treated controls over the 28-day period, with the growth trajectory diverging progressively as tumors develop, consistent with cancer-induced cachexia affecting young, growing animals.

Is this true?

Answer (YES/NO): NO